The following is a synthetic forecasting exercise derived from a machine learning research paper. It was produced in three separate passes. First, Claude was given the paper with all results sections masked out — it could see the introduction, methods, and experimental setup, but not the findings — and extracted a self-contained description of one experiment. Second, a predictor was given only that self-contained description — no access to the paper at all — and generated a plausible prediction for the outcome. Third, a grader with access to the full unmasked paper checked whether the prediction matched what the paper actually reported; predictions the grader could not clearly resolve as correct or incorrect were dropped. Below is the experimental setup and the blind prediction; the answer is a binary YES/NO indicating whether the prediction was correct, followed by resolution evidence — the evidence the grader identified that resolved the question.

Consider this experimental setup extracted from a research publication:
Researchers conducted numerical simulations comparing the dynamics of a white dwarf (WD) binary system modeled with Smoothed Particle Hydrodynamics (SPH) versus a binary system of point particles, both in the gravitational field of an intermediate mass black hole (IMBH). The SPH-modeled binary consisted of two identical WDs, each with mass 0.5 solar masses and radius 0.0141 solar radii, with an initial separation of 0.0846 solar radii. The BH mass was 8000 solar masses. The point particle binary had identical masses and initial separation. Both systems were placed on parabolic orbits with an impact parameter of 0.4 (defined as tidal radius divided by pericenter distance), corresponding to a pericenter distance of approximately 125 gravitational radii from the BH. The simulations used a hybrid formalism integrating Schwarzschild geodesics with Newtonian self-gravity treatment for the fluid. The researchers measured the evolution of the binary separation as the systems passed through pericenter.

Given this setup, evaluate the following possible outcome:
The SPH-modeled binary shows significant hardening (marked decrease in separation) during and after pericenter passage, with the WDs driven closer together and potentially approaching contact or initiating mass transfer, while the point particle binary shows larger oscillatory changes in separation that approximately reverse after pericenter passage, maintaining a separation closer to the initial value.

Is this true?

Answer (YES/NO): NO